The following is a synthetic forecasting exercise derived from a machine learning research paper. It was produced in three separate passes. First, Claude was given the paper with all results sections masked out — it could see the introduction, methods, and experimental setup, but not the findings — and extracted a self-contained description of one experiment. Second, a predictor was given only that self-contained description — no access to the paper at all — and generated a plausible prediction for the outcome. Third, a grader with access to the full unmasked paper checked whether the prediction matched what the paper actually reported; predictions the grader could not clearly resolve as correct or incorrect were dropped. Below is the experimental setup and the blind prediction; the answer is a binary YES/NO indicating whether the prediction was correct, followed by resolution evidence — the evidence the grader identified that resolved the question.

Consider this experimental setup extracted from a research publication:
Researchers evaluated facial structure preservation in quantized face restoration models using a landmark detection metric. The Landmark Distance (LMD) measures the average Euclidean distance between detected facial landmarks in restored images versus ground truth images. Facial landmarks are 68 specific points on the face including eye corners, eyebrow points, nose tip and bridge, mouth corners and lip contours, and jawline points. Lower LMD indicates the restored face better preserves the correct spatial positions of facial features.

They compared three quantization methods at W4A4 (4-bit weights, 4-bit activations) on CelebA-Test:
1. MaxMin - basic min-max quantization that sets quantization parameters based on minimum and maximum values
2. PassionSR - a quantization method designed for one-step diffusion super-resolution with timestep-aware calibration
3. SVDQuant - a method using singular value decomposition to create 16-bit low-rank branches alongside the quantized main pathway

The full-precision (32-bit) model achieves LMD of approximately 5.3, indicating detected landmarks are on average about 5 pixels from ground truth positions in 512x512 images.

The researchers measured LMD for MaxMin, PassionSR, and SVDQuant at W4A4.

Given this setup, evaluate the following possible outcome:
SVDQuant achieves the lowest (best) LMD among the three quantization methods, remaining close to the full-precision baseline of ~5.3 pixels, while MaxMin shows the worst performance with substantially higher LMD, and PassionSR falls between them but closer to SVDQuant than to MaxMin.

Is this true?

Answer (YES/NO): NO